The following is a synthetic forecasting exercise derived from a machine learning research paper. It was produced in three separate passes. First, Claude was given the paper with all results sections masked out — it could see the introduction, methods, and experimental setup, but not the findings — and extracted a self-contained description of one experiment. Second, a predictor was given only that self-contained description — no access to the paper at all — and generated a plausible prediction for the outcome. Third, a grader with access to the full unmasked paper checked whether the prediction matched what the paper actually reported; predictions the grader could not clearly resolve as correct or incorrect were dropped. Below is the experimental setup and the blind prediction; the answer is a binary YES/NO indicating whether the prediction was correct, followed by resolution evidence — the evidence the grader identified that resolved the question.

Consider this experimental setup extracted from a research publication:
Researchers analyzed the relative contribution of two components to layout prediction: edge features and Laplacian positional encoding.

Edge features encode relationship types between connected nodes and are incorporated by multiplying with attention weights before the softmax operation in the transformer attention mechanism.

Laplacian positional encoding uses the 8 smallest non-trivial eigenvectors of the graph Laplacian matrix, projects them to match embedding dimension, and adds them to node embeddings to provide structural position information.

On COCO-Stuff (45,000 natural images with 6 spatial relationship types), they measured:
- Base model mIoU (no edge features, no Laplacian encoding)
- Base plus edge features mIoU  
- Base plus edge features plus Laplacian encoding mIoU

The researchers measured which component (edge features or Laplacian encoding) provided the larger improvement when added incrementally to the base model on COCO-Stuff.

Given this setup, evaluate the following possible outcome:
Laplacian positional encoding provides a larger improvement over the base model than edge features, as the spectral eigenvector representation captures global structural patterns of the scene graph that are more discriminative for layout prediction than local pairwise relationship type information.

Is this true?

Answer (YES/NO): NO